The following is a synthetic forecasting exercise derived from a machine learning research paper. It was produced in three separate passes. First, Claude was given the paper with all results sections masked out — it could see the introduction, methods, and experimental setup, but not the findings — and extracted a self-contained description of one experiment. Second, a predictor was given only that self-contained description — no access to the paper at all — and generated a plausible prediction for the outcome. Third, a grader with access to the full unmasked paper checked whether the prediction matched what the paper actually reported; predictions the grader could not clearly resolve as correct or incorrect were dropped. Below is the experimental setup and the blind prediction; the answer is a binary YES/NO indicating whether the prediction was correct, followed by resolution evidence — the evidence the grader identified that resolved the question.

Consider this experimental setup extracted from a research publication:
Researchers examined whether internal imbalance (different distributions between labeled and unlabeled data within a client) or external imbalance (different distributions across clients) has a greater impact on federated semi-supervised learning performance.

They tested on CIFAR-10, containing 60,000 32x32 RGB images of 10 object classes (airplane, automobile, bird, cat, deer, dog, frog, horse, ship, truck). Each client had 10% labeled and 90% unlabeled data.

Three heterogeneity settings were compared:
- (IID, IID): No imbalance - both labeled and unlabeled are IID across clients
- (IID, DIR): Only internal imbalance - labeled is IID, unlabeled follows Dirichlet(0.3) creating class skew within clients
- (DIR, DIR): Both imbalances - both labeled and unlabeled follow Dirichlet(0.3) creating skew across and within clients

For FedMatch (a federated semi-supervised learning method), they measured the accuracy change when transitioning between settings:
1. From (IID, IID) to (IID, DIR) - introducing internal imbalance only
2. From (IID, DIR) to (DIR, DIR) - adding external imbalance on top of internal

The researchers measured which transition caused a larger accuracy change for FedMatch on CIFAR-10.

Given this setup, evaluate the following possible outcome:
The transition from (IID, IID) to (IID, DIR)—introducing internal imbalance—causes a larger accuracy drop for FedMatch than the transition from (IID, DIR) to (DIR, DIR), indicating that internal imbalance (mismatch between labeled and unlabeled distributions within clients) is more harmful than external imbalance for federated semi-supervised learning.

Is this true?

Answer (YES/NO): NO